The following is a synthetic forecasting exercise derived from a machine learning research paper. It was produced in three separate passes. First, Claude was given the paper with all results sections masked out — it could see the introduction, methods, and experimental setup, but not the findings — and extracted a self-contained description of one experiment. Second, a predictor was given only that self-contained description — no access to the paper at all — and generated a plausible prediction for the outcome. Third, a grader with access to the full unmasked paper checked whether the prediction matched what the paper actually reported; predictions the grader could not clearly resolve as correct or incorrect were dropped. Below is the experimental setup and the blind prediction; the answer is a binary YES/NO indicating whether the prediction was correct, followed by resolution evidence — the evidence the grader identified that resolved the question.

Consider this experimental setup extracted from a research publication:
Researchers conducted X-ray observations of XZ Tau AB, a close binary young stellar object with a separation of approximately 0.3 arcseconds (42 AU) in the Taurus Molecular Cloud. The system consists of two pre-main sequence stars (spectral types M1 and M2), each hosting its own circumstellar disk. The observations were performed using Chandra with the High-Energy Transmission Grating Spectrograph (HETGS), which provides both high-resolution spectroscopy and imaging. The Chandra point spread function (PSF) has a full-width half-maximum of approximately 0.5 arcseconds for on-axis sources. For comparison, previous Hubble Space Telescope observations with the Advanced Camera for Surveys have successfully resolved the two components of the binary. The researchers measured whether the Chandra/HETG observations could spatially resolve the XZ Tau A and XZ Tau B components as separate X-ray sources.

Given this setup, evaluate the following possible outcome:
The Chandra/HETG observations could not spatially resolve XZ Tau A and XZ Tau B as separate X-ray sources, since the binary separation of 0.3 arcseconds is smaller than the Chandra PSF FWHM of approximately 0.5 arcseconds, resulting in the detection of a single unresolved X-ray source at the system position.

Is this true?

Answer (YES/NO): YES